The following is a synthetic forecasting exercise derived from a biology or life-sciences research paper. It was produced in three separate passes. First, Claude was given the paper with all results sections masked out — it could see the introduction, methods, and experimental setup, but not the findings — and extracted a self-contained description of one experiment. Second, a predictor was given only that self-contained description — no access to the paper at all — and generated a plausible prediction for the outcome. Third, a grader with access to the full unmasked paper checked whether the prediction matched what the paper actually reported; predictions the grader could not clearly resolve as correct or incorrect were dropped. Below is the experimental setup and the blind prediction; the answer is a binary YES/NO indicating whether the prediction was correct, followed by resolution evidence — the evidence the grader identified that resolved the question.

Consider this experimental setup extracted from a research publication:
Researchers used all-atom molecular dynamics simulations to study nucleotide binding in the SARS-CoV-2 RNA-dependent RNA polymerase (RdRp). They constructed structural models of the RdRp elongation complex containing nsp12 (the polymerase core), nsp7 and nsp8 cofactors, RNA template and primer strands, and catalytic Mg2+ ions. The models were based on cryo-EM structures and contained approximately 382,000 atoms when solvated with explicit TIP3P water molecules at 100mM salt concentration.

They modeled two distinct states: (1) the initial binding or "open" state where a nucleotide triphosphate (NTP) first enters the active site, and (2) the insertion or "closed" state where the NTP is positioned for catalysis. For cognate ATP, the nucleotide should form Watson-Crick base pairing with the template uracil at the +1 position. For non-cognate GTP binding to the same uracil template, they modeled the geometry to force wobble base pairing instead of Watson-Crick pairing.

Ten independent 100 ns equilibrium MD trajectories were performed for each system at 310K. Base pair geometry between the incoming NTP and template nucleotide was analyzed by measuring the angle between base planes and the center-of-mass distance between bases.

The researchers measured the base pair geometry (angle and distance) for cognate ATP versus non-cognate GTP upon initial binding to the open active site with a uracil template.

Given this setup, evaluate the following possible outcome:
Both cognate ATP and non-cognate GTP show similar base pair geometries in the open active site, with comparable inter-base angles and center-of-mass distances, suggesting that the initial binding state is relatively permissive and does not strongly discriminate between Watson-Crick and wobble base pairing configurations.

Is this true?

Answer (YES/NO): NO